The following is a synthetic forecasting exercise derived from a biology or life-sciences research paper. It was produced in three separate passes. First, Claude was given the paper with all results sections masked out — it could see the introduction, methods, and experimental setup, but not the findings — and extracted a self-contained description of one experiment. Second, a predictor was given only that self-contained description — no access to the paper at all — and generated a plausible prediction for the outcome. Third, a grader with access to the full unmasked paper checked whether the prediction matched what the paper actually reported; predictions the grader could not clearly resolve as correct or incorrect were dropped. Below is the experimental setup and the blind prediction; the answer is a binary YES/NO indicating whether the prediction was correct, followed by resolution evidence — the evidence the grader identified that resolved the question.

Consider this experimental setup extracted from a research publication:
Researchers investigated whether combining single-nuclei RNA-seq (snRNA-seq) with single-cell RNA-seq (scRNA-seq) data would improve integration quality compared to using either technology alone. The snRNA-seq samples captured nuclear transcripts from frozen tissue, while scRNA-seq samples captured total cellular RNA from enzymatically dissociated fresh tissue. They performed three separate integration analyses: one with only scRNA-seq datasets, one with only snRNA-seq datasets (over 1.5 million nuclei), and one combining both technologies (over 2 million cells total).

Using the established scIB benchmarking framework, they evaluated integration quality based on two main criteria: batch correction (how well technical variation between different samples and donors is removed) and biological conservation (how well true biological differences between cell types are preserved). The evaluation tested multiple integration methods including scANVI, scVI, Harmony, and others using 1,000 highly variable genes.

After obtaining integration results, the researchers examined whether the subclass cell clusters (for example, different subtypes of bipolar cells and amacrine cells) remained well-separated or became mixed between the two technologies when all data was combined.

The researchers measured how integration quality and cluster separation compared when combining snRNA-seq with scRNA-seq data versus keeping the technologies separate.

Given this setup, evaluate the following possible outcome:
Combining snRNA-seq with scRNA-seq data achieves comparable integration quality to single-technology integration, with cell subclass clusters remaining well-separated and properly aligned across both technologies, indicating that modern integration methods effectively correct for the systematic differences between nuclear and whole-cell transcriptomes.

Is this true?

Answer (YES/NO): NO